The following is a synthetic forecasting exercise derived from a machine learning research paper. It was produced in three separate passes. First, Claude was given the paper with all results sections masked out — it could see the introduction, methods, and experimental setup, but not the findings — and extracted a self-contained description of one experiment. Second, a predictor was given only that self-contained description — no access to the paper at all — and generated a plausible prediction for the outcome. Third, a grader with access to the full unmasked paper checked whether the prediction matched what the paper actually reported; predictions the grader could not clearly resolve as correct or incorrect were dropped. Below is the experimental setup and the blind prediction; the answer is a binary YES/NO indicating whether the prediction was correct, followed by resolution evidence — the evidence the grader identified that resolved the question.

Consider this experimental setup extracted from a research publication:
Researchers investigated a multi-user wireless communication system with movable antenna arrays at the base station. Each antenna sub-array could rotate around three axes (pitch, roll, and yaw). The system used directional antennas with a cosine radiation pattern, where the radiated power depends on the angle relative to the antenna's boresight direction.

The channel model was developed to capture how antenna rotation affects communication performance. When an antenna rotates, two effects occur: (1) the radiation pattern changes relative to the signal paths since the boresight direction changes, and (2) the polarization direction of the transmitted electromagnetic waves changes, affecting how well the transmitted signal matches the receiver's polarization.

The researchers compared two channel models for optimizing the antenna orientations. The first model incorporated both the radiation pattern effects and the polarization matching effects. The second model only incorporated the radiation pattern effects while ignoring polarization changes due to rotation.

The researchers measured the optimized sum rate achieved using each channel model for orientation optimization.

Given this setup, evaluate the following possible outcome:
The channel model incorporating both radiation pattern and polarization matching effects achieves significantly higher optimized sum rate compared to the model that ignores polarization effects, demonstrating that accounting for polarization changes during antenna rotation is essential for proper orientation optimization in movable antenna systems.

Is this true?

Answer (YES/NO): YES